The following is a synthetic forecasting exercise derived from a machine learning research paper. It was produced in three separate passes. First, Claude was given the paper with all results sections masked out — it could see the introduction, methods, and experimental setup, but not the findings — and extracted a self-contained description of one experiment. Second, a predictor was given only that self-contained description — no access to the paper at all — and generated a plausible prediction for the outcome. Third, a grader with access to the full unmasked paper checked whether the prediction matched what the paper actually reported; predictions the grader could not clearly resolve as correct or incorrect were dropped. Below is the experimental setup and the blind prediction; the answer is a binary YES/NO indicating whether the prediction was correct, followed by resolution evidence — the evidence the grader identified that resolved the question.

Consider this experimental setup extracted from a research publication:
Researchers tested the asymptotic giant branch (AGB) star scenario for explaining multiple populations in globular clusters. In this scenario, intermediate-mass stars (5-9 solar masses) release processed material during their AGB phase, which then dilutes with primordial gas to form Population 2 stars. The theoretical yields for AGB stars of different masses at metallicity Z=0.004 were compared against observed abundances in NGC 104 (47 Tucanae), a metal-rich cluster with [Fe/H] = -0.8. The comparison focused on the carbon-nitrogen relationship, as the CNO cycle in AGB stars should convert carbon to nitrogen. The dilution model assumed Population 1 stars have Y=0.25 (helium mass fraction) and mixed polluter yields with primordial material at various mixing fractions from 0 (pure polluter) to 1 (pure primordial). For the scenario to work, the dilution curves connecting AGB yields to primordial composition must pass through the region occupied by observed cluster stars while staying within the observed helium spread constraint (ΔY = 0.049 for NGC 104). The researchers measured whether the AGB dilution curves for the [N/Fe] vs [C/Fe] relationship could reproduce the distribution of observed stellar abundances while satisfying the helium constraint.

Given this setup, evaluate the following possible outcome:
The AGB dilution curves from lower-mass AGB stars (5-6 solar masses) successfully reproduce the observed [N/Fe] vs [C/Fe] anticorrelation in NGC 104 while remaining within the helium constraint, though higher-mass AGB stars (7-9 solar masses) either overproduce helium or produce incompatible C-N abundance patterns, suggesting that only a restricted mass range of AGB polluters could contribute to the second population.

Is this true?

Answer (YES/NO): NO